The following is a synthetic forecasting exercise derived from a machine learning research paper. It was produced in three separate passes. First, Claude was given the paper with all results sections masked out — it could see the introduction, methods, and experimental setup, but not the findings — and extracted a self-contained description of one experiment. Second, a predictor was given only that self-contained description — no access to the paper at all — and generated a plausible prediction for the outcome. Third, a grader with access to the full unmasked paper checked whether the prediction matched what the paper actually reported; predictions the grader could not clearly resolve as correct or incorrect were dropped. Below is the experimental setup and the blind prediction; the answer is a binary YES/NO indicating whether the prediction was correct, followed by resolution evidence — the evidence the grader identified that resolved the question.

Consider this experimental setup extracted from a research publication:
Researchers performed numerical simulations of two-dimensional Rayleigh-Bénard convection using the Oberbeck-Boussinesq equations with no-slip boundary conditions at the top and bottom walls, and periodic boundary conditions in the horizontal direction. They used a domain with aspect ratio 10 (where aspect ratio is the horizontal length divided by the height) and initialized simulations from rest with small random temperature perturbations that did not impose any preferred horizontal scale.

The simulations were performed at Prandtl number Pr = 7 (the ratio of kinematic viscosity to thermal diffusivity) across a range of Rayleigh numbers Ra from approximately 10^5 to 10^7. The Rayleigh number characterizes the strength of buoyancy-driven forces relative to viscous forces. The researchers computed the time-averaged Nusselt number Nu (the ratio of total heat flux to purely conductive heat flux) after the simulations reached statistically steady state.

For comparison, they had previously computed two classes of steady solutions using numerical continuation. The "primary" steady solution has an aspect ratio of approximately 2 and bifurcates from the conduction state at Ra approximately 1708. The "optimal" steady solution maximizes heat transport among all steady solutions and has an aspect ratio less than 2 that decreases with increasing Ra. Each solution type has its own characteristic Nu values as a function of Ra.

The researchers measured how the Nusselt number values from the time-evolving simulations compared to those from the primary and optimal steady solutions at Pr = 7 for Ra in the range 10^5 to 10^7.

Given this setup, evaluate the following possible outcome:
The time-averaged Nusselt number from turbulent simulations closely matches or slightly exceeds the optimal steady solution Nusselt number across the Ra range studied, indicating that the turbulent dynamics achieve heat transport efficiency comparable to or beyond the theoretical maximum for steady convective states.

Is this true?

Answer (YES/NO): NO